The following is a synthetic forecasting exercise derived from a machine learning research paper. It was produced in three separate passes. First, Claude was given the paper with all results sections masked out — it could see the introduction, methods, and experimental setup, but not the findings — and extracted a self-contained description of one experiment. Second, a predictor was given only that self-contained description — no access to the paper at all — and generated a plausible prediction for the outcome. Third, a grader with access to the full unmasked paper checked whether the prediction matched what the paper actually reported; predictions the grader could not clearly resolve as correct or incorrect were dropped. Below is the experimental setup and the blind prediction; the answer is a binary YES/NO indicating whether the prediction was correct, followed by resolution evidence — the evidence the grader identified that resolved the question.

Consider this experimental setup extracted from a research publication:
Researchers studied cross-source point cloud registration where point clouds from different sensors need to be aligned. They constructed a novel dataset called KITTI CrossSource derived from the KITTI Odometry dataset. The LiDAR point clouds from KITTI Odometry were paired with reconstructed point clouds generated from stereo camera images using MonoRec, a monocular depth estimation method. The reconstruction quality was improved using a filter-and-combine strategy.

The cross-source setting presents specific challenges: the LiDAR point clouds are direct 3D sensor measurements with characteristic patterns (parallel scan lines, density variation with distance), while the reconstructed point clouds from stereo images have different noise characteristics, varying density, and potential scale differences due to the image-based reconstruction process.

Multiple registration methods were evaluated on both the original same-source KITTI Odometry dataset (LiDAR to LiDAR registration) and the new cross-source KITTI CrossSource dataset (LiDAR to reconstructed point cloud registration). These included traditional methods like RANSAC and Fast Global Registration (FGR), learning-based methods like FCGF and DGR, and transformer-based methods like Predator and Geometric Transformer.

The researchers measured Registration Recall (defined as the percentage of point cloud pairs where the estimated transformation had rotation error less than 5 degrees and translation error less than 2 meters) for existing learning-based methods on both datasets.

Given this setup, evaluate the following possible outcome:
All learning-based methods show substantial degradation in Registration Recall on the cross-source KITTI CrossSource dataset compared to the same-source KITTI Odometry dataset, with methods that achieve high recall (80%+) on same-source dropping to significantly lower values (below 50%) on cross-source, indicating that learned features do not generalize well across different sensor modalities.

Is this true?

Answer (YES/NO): NO